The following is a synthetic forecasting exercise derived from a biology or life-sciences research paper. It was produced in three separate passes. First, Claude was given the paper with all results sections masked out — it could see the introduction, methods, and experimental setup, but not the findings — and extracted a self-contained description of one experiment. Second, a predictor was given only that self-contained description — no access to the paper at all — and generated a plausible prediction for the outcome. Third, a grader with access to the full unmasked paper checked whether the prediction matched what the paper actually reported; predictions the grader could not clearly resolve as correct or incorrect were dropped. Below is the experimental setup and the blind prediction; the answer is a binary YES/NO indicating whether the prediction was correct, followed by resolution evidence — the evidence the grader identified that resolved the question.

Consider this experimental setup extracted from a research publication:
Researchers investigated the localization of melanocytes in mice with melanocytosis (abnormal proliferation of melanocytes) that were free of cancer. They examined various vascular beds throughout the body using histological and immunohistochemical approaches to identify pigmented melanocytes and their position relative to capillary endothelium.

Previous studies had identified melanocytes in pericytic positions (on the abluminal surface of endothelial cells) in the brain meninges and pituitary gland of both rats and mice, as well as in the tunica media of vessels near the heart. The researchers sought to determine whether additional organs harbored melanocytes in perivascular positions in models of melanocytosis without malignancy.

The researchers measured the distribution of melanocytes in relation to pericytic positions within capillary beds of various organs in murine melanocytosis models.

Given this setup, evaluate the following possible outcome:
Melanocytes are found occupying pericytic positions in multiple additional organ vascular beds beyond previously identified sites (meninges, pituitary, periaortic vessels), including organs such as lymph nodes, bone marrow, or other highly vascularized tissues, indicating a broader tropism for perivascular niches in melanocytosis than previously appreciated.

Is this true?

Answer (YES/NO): YES